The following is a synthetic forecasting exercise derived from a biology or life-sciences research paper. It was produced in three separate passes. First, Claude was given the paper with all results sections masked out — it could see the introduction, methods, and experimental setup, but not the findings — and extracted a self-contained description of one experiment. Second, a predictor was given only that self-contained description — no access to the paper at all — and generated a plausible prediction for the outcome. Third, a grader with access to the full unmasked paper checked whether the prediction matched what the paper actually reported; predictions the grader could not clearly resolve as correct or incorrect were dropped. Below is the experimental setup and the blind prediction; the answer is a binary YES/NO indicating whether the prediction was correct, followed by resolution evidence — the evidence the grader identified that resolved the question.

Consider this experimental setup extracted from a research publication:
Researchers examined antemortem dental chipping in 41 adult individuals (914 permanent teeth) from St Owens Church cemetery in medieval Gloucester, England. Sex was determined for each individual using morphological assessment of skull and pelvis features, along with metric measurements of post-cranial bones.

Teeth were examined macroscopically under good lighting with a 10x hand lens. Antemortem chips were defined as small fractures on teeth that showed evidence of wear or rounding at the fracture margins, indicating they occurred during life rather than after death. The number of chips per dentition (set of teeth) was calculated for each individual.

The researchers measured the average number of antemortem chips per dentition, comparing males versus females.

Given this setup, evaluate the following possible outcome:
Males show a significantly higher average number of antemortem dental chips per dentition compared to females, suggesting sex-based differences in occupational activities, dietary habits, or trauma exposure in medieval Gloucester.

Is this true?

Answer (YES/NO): YES